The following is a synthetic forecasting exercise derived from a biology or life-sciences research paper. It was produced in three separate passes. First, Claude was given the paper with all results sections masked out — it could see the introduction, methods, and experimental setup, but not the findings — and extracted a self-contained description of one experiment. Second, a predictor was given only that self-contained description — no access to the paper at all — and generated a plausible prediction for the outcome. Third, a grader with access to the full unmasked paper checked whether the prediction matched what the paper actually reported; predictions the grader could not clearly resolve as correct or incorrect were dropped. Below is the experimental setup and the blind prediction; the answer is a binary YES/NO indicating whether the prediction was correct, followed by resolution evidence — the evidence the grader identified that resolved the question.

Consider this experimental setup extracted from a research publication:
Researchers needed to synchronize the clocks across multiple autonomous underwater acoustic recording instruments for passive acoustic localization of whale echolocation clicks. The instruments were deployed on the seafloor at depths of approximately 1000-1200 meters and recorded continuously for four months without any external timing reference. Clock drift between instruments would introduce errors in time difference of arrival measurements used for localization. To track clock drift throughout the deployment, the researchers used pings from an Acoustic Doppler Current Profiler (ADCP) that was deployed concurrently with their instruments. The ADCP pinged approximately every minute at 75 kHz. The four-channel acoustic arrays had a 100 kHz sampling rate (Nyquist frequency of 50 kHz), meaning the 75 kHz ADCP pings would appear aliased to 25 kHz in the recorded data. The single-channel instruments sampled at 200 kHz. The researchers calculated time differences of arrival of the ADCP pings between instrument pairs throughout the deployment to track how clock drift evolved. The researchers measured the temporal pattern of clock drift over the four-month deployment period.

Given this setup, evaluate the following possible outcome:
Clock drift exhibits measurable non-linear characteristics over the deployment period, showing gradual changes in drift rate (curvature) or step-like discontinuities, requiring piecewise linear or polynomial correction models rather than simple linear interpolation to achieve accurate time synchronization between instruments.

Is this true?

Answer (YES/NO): YES